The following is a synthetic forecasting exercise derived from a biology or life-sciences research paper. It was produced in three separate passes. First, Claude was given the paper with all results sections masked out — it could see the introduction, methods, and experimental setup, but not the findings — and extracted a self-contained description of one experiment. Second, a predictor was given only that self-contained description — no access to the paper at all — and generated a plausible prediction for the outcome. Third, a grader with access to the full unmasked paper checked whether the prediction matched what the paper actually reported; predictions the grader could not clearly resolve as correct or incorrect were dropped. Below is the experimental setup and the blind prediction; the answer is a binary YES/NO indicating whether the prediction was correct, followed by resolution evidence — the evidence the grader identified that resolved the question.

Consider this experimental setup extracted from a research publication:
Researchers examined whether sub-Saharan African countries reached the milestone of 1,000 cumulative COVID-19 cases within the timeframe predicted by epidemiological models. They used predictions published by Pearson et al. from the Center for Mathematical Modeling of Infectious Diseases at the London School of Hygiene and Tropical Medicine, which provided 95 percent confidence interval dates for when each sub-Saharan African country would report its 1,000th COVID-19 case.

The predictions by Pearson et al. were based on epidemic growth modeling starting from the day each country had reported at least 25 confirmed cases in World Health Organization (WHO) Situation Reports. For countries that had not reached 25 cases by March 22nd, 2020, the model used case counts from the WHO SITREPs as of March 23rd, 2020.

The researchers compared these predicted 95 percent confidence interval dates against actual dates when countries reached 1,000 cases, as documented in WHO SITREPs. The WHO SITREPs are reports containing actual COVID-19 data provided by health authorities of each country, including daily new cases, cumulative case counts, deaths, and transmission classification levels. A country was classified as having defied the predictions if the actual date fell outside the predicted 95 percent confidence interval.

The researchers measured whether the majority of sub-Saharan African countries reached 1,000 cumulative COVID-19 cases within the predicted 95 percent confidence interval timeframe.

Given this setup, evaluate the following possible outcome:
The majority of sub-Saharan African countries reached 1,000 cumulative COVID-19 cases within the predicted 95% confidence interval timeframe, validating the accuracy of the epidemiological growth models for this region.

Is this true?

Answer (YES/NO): NO